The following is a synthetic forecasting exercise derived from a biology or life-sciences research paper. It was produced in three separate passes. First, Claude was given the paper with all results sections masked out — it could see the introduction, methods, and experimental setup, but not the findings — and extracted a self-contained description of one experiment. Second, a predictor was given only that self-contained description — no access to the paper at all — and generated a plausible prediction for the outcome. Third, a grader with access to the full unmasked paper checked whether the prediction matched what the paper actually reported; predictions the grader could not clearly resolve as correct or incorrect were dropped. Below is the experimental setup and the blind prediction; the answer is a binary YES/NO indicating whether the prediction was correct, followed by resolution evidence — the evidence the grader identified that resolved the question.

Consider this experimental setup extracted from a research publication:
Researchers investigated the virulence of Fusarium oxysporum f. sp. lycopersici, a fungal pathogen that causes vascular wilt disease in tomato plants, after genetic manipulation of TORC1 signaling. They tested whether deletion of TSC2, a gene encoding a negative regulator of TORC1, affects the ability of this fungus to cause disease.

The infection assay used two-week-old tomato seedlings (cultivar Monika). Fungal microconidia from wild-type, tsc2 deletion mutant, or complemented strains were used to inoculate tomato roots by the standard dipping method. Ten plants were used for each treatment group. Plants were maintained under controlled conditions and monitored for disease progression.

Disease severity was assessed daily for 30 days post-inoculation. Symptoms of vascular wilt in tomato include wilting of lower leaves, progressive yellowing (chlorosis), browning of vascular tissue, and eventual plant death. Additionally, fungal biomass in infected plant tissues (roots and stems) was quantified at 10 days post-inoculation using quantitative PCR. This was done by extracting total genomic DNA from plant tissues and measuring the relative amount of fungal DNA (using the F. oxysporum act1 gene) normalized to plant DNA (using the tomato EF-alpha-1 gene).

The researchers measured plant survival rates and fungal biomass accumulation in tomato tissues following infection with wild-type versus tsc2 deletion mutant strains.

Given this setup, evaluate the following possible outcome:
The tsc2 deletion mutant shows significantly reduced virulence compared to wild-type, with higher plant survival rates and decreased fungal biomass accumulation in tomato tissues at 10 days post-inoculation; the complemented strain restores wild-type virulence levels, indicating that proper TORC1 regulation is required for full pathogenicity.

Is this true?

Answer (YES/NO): YES